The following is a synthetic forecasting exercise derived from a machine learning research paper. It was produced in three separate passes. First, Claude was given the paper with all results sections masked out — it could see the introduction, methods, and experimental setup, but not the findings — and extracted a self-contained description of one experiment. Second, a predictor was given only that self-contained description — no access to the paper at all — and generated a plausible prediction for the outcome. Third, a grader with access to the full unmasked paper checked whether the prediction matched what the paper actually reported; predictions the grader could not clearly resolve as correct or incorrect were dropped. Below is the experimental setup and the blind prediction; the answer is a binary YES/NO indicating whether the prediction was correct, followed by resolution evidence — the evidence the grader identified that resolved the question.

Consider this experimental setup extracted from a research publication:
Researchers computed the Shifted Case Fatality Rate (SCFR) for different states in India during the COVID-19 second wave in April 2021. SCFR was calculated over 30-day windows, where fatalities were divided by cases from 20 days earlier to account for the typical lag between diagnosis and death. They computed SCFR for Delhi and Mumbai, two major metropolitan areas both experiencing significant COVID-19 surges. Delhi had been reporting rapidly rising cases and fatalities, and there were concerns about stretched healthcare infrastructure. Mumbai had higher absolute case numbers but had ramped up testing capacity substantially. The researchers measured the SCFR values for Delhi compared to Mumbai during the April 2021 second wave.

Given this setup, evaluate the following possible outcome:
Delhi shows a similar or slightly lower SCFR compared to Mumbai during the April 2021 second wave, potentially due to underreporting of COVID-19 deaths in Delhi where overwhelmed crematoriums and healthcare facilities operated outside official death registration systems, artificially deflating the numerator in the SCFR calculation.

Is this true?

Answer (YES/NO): NO